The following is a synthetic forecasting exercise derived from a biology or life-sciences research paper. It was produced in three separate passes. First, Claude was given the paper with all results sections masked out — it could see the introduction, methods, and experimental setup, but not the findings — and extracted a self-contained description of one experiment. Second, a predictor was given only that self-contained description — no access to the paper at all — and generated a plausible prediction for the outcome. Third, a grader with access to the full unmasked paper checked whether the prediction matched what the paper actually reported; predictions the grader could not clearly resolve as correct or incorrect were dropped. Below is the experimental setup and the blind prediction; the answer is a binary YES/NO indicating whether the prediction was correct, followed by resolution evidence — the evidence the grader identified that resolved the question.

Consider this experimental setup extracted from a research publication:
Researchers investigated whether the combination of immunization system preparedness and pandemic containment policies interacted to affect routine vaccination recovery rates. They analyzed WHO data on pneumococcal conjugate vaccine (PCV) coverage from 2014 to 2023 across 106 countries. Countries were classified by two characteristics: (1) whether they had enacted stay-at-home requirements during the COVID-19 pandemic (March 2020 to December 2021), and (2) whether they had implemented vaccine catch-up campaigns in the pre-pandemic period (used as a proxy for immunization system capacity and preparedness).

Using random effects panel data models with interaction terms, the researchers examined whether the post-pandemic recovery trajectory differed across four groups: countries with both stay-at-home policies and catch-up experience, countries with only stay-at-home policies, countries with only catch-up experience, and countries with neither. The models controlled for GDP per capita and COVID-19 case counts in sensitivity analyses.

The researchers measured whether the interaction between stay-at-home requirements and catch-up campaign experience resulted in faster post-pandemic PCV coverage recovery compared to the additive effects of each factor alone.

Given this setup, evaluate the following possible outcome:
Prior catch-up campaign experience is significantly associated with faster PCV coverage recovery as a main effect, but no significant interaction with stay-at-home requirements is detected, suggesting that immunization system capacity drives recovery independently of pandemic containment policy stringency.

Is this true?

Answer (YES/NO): NO